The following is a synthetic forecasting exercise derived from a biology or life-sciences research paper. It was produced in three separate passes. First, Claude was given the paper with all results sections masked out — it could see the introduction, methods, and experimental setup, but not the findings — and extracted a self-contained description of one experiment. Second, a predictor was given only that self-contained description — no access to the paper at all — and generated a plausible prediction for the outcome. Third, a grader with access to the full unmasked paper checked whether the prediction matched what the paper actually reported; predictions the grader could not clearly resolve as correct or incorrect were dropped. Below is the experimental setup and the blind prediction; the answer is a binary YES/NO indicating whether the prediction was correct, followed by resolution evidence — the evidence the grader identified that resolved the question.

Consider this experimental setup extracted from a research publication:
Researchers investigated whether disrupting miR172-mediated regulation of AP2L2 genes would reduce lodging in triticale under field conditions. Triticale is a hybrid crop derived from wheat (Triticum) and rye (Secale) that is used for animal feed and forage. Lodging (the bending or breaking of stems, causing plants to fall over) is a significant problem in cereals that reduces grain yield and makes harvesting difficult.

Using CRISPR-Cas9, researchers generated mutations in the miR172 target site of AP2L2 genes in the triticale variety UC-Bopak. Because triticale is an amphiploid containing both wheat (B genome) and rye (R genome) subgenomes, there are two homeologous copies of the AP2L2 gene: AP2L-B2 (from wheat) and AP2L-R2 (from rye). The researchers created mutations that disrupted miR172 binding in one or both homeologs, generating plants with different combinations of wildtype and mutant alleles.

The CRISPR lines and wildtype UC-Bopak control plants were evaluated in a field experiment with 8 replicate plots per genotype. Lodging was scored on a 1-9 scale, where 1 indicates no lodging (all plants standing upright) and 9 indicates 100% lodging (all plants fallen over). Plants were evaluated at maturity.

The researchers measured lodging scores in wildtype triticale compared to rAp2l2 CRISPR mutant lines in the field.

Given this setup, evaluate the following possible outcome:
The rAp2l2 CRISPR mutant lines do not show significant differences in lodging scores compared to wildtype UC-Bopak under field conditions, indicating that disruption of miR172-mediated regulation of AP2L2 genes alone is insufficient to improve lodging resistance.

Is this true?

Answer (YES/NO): NO